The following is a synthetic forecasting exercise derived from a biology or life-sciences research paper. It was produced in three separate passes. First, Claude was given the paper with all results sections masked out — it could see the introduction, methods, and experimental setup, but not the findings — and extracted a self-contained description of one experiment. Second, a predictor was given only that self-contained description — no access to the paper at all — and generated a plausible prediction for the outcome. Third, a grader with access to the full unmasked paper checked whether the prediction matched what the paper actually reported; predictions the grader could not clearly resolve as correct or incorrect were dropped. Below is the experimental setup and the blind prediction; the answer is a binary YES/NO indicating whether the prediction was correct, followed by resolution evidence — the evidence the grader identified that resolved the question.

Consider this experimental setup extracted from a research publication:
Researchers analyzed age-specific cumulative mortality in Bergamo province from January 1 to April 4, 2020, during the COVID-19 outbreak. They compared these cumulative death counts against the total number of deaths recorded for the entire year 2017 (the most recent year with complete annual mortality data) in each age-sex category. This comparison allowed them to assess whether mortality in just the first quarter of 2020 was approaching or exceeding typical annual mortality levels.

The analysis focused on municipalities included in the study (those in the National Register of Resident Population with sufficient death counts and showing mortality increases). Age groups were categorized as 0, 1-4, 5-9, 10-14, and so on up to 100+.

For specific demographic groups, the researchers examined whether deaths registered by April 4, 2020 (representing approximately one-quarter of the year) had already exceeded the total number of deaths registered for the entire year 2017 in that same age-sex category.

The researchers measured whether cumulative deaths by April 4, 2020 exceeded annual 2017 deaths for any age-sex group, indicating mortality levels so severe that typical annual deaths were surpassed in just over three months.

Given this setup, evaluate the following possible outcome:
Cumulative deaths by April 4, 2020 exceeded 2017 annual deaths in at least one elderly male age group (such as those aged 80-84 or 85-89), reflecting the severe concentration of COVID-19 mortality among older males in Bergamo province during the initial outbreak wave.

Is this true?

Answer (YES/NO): YES